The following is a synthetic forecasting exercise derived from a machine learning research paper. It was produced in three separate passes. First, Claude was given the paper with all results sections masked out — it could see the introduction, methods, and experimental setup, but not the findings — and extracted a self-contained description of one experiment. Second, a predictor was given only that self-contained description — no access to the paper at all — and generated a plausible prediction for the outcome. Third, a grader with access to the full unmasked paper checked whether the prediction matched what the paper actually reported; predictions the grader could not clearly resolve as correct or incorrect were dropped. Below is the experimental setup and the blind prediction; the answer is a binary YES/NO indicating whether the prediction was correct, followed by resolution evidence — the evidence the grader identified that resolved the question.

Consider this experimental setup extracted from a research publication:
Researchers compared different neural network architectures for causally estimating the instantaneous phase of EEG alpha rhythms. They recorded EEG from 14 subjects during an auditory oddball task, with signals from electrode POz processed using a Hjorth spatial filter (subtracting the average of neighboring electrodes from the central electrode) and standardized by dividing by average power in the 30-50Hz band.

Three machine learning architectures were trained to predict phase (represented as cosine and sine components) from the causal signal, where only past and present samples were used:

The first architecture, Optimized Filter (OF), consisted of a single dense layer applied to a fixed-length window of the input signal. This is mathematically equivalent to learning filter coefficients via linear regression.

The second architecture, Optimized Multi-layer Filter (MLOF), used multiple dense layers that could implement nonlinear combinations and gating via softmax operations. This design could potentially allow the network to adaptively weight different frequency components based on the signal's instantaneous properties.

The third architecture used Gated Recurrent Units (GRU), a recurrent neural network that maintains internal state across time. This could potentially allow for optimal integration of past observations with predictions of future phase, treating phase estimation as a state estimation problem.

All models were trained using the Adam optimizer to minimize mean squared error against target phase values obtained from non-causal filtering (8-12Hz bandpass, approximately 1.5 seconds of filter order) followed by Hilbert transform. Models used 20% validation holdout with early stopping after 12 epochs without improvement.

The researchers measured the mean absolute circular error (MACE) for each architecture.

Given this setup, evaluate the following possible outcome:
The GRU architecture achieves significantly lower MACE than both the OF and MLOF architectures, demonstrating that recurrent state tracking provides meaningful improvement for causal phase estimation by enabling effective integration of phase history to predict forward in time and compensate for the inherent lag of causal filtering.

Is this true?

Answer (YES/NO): NO